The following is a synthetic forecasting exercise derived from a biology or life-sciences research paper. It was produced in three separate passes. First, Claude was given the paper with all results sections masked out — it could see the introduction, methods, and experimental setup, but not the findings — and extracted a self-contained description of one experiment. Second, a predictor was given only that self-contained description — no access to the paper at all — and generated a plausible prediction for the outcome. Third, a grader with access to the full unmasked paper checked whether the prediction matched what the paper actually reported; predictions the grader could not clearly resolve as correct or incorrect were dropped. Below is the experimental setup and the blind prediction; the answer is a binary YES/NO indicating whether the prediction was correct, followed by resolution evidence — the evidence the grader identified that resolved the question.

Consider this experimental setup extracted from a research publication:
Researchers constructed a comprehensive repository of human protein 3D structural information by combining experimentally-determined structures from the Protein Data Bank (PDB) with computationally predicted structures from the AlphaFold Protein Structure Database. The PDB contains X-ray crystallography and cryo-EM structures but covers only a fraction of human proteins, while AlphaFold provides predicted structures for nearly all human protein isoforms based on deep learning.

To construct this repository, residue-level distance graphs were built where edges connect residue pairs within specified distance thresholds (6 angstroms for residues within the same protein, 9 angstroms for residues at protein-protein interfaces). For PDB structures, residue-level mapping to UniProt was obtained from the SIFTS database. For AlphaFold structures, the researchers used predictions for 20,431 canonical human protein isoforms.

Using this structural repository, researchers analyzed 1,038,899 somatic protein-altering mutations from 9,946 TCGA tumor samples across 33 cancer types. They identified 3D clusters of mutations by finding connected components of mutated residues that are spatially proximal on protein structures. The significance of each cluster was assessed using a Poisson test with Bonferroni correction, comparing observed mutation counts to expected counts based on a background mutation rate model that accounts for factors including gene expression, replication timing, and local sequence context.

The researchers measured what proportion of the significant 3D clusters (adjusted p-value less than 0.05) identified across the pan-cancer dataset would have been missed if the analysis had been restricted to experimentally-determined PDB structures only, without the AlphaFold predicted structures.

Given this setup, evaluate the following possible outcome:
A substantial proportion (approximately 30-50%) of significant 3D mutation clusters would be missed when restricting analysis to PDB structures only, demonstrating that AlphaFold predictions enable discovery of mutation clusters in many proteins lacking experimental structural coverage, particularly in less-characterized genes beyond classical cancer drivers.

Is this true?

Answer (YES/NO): NO